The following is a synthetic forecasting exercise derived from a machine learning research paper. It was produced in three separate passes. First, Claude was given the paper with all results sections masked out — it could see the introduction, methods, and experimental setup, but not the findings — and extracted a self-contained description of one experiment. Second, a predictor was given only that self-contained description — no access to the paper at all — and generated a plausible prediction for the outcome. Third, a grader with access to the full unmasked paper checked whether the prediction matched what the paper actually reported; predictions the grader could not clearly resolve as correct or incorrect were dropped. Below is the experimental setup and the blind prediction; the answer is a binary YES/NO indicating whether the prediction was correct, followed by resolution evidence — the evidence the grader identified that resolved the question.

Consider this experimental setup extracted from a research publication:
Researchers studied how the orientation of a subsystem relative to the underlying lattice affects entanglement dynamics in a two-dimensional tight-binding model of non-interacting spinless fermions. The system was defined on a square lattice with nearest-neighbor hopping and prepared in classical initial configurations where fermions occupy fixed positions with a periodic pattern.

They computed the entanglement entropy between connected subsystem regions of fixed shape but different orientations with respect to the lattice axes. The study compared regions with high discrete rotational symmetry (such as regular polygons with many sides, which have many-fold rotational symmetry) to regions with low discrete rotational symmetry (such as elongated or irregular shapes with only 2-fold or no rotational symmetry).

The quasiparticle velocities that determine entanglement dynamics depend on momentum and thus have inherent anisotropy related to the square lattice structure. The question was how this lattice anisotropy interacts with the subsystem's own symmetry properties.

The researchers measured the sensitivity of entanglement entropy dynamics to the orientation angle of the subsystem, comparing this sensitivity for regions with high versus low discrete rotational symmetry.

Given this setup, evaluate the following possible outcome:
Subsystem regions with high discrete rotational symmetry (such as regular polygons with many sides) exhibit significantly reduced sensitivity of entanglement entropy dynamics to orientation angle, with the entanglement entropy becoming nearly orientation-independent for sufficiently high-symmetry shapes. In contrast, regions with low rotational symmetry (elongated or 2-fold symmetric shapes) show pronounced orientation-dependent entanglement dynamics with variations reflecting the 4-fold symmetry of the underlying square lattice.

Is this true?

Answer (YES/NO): YES